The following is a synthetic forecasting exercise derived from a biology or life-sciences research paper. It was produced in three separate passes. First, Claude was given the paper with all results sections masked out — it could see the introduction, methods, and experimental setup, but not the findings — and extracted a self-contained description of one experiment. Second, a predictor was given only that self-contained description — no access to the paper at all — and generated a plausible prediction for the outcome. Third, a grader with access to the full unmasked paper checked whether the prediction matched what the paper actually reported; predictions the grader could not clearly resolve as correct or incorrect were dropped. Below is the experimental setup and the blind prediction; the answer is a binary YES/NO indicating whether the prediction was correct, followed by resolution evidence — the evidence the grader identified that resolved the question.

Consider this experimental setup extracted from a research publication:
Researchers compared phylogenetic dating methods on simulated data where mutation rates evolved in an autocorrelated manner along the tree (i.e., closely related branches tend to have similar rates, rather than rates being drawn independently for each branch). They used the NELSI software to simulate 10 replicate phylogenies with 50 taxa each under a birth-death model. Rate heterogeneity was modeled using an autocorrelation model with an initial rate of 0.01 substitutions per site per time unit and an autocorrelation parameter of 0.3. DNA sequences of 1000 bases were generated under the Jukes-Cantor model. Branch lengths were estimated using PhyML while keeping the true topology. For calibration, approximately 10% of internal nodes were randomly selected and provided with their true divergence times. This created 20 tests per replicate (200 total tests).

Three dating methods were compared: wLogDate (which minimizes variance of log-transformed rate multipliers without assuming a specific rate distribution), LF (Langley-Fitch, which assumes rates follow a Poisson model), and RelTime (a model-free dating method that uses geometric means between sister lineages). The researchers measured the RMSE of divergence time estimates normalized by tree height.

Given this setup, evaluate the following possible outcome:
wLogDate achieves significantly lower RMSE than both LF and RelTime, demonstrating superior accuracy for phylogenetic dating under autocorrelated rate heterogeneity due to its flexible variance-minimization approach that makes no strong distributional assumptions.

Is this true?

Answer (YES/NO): NO